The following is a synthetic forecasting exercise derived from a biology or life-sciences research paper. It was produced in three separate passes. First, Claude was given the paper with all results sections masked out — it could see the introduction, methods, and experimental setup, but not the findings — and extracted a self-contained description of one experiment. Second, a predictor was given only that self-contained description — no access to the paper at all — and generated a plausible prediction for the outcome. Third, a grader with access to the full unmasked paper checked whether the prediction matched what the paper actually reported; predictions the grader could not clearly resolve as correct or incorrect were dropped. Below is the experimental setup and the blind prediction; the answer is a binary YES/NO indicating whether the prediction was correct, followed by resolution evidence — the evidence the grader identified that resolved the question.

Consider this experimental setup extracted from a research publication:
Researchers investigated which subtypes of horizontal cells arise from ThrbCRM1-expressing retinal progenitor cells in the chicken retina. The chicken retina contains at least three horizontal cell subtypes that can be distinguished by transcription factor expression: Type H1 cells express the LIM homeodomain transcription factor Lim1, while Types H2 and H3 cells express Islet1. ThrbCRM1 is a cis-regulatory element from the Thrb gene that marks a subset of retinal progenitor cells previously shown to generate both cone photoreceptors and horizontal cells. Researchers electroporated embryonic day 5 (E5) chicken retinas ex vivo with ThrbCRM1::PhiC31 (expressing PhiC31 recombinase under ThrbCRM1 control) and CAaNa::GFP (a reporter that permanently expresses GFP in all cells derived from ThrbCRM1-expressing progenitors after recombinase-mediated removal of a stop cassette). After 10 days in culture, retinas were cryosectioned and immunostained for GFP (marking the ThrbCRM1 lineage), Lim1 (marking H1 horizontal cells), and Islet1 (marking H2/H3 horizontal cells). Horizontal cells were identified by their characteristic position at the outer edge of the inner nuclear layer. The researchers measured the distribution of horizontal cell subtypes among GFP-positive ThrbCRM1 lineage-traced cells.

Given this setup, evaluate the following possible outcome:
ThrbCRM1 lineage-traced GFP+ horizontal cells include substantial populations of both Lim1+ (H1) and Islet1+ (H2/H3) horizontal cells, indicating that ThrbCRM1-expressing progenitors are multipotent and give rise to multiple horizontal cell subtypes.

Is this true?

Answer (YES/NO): NO